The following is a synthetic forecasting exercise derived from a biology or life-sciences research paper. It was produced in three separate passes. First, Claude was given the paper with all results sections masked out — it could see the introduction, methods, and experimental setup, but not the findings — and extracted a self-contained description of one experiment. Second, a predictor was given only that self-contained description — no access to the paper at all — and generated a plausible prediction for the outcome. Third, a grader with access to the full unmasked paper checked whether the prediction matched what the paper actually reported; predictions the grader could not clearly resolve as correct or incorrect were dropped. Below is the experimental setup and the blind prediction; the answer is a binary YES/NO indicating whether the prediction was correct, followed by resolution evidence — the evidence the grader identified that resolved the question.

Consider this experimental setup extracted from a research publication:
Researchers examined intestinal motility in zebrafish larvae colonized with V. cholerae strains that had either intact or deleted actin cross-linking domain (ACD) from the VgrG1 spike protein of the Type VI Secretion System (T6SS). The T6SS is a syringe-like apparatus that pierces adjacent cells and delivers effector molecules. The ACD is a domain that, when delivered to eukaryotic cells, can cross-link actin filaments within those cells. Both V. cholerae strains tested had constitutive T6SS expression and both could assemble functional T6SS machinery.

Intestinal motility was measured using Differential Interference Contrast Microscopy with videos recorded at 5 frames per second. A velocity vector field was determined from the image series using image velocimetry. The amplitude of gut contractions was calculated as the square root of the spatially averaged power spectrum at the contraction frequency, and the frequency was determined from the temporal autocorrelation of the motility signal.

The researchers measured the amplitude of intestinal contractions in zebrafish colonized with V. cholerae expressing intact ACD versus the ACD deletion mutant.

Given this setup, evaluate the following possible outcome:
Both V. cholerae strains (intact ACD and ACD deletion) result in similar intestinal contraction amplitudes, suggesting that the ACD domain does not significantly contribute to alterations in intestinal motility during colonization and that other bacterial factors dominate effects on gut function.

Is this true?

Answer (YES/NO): NO